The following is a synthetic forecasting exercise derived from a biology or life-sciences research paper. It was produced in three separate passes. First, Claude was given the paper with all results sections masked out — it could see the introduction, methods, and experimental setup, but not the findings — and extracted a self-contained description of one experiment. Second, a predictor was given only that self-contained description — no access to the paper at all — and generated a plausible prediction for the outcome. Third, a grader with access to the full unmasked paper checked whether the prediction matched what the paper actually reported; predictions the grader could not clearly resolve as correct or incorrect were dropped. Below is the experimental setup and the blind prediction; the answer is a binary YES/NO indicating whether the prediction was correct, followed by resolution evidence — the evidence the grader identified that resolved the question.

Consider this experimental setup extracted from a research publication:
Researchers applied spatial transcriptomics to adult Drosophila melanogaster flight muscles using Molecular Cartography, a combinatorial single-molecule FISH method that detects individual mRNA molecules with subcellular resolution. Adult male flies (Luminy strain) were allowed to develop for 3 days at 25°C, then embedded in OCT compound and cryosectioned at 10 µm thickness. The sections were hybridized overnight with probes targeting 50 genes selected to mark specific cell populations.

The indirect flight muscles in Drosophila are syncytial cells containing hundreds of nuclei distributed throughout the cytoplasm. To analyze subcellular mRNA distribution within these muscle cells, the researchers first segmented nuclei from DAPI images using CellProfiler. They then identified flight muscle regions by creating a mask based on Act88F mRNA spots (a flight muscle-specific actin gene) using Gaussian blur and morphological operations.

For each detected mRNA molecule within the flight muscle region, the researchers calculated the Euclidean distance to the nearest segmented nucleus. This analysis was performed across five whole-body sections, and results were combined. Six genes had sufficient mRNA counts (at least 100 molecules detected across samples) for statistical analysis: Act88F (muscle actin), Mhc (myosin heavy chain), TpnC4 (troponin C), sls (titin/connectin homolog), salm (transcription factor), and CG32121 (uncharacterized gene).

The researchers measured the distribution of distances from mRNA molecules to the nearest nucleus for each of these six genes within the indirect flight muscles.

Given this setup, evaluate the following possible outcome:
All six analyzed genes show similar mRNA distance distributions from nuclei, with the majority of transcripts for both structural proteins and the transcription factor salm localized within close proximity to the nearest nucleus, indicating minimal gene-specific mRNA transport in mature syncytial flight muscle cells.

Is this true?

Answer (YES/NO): NO